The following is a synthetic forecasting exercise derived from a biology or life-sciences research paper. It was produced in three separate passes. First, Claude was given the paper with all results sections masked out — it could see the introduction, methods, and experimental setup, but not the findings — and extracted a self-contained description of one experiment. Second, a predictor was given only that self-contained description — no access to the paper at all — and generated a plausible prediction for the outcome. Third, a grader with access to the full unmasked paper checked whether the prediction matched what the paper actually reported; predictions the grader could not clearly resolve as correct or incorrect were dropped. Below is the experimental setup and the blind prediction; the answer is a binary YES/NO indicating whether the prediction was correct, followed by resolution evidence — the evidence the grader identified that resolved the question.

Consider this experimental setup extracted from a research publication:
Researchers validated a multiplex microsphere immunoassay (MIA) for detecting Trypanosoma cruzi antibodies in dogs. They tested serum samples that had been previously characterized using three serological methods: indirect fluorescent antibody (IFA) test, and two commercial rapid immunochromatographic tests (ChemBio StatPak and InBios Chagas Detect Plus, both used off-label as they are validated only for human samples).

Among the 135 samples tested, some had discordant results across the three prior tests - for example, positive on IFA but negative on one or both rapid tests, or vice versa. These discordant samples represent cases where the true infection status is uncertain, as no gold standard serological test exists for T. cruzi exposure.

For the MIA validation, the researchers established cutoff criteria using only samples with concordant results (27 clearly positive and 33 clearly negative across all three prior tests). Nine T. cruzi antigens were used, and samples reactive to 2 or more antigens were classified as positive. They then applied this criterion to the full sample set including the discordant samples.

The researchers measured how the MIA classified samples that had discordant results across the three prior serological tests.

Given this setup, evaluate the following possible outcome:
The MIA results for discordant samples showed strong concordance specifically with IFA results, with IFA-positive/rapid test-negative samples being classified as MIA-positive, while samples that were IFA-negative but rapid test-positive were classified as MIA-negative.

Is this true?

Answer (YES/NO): YES